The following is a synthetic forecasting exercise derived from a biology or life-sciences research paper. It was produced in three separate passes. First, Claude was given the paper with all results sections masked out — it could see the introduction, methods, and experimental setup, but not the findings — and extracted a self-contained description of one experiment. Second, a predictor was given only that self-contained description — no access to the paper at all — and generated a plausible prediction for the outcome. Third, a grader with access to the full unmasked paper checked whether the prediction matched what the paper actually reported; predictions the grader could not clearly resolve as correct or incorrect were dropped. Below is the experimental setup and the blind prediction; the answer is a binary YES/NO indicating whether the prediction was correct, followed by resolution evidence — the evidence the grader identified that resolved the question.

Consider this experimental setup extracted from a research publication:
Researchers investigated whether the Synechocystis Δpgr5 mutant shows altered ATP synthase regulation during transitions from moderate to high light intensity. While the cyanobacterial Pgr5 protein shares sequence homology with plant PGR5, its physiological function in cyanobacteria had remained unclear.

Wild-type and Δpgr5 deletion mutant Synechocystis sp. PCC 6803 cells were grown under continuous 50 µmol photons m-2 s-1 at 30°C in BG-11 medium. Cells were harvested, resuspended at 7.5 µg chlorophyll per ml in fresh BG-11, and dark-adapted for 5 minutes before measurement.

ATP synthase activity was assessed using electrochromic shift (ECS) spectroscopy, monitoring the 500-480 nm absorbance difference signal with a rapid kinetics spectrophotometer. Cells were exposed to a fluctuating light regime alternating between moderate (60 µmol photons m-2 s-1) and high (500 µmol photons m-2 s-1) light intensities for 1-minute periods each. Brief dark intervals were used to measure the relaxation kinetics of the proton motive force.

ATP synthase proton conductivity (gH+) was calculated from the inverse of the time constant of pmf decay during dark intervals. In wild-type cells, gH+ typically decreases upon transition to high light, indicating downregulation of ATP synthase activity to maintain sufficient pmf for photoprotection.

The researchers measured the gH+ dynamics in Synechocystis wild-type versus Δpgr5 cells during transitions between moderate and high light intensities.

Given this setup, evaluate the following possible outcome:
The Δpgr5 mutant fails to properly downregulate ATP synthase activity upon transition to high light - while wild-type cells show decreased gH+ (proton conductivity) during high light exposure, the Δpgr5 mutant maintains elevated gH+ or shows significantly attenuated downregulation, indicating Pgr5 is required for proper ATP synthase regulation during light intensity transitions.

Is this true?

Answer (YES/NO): YES